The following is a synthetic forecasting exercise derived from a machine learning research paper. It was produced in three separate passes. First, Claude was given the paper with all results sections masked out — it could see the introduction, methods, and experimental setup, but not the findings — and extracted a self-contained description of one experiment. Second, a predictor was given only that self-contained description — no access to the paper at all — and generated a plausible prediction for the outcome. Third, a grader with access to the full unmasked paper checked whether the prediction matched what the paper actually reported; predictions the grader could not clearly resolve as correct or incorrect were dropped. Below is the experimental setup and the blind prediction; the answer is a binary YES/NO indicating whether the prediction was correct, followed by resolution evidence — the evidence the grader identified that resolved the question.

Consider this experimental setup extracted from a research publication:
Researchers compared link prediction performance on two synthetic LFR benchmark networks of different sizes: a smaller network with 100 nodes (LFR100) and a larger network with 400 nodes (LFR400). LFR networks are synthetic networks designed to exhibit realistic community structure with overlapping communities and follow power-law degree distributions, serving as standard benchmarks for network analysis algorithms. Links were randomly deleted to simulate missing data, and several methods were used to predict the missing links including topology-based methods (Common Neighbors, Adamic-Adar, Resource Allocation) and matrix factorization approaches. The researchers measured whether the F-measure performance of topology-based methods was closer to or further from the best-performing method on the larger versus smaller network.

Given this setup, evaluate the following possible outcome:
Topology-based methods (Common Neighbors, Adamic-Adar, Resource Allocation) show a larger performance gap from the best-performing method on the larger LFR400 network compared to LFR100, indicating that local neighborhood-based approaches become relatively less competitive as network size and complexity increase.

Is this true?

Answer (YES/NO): NO